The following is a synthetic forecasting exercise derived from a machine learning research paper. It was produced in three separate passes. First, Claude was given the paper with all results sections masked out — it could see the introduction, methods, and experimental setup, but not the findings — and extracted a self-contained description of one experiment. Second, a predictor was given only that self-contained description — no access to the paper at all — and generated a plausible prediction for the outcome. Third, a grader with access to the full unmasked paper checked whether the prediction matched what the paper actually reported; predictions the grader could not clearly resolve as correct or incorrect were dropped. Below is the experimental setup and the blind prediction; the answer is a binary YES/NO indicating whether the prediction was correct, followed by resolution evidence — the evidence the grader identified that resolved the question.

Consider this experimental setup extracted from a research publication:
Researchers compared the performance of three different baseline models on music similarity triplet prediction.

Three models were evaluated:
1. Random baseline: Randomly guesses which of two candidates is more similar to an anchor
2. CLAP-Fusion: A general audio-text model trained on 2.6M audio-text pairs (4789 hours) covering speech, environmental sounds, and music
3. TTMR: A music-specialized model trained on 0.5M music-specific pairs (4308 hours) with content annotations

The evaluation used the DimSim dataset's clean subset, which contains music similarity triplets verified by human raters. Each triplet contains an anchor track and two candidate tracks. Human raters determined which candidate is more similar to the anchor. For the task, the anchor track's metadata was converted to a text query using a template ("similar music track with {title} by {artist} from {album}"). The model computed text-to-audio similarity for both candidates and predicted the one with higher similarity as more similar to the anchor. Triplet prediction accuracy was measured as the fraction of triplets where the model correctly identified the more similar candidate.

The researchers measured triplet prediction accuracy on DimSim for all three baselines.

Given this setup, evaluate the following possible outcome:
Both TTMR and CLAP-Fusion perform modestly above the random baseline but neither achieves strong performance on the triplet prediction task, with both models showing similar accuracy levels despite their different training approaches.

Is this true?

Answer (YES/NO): YES